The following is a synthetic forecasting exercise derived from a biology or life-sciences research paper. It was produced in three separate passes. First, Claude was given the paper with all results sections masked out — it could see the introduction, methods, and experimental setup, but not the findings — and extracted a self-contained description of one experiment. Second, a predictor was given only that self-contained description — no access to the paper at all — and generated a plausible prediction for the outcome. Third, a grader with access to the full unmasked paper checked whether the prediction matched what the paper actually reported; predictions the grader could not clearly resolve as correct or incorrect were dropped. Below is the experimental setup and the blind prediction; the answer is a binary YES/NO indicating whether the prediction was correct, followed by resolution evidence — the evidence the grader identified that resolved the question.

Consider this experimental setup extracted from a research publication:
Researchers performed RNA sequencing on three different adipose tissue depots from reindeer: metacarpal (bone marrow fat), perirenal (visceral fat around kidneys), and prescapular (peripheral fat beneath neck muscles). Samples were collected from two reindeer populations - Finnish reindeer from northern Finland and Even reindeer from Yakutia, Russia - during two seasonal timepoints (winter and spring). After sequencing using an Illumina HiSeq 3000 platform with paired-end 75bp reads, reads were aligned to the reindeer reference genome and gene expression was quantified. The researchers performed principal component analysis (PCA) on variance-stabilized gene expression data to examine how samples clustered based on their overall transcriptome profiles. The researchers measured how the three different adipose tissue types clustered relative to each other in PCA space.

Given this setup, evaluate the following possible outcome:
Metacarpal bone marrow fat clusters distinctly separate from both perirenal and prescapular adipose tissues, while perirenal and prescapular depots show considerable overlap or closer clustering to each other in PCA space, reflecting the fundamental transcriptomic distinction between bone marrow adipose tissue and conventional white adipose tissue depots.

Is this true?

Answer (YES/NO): YES